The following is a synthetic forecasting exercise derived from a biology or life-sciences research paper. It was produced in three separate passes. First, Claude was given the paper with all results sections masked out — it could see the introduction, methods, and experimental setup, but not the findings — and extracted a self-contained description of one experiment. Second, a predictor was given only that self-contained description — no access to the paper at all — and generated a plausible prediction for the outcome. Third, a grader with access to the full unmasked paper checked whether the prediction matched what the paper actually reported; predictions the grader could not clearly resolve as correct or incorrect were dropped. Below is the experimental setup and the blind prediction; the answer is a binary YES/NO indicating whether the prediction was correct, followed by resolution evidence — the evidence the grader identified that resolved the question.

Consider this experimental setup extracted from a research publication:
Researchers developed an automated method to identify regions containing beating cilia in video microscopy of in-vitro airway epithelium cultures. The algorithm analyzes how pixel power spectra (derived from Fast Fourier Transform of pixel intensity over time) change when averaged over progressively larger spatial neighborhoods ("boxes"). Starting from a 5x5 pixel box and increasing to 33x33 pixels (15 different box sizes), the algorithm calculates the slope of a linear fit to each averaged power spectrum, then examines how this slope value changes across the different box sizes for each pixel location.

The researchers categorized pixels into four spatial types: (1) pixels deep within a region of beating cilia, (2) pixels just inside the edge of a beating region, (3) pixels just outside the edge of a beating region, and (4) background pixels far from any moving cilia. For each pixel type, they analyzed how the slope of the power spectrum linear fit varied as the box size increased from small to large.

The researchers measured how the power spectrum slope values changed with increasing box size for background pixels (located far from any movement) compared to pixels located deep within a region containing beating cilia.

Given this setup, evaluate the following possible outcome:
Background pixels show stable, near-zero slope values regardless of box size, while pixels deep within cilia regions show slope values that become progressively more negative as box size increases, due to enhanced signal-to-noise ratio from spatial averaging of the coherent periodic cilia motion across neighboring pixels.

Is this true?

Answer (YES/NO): NO